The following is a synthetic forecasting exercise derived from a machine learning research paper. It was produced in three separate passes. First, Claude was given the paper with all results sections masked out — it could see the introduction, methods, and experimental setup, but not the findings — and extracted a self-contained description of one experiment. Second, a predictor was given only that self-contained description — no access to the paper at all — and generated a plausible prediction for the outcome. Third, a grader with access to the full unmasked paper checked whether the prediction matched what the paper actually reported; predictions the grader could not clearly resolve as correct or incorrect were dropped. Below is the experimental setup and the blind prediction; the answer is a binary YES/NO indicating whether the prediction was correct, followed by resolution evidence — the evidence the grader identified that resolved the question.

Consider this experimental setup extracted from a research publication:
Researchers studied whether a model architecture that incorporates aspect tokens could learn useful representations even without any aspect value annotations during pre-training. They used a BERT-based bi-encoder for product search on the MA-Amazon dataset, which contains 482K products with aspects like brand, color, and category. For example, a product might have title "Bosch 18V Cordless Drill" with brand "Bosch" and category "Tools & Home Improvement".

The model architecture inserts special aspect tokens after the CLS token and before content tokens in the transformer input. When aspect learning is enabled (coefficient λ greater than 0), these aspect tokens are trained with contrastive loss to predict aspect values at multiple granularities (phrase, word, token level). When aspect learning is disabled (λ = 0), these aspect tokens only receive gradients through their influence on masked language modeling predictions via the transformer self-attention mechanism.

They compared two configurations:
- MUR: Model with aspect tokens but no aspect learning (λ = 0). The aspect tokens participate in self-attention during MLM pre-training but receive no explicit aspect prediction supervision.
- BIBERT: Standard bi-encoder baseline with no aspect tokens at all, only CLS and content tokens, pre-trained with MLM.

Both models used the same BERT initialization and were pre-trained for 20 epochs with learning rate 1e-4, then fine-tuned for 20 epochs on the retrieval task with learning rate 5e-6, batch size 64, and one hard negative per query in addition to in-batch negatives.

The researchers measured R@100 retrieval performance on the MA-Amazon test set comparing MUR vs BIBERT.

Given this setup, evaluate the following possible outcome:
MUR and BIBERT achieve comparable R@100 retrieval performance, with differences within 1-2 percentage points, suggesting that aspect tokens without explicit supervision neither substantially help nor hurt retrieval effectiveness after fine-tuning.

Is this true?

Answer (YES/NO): NO